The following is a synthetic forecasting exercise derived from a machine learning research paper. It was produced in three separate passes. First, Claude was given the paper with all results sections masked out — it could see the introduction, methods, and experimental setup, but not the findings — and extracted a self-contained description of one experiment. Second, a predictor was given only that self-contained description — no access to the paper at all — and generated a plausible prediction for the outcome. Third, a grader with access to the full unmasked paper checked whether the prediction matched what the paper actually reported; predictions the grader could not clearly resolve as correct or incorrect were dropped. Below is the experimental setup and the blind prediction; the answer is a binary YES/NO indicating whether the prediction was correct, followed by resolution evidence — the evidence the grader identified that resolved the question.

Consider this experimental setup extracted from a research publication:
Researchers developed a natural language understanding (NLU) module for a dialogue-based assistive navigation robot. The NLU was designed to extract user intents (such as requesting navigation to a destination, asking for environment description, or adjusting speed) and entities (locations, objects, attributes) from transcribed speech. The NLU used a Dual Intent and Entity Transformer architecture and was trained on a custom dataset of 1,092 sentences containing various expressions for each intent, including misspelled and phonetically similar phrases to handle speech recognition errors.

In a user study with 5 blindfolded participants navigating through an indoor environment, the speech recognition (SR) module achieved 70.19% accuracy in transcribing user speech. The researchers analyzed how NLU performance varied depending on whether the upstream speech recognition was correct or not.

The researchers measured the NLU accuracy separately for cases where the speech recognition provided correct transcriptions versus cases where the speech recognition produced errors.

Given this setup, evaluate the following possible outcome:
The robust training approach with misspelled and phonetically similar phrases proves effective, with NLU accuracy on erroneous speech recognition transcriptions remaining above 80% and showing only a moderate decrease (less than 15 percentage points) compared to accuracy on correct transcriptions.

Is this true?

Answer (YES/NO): NO